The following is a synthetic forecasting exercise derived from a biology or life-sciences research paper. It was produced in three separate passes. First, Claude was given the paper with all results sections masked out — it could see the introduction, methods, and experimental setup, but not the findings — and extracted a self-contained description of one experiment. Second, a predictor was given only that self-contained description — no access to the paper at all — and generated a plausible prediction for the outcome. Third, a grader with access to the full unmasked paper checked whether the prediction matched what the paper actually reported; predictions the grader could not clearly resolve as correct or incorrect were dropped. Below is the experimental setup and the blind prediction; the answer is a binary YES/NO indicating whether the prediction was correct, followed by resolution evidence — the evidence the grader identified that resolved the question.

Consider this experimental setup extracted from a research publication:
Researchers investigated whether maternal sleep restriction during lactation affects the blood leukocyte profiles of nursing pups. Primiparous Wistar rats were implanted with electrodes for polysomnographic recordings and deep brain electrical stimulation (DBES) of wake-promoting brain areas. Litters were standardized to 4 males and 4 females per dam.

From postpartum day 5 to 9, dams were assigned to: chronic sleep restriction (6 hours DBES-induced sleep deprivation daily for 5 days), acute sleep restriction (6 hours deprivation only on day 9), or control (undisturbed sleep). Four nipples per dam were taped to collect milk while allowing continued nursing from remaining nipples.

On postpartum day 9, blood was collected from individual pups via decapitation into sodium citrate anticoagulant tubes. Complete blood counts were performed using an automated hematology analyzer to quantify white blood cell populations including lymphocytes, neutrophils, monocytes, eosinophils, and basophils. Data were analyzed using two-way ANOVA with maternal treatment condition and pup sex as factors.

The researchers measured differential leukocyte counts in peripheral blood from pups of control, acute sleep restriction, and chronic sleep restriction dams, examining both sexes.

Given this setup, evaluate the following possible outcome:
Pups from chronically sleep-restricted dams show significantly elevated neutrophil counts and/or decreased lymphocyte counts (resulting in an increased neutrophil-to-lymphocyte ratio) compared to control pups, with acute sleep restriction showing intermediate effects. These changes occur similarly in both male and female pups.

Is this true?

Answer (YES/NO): NO